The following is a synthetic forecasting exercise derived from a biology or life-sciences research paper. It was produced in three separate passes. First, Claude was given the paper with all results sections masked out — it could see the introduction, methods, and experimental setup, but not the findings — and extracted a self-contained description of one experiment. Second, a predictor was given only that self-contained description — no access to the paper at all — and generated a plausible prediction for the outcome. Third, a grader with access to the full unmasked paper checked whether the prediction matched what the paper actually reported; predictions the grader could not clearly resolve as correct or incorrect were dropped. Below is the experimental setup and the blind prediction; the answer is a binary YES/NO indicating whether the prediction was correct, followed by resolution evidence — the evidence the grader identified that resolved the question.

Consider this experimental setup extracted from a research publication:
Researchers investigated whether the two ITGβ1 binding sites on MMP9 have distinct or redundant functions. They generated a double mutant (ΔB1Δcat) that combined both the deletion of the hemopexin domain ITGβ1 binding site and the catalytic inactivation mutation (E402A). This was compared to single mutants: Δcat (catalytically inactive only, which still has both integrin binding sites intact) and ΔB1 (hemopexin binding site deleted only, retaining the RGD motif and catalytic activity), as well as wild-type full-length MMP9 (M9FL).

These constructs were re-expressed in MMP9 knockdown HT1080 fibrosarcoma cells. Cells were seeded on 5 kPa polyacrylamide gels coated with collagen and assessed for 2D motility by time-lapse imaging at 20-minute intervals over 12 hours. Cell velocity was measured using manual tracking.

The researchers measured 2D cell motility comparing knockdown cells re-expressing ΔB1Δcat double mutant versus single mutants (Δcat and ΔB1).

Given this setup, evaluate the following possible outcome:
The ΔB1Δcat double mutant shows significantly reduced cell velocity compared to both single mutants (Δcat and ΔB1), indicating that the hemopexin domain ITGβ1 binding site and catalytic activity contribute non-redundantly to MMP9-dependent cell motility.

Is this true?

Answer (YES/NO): NO